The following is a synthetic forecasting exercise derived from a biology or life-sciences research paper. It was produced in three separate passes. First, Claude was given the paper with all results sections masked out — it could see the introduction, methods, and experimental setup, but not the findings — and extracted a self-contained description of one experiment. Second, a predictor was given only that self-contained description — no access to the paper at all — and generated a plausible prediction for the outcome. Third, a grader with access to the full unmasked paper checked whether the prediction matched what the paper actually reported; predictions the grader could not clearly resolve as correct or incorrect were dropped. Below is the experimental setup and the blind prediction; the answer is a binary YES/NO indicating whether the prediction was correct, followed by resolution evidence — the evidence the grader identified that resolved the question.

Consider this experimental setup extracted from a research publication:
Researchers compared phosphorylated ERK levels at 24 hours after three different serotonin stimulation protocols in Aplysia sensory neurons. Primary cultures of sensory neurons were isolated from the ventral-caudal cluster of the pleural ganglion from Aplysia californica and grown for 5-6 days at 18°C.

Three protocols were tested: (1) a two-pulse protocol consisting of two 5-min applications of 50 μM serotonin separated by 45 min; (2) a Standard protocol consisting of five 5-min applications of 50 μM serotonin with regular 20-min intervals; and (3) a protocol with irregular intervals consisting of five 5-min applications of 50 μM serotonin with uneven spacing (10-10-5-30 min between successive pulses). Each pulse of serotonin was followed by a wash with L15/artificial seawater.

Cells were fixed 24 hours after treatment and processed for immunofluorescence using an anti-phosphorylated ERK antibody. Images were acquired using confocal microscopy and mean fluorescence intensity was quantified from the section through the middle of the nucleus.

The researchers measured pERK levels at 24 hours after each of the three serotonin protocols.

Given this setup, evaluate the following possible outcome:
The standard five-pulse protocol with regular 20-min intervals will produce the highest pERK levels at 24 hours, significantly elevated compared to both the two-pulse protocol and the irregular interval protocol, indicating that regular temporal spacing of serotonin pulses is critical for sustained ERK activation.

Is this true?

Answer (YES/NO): NO